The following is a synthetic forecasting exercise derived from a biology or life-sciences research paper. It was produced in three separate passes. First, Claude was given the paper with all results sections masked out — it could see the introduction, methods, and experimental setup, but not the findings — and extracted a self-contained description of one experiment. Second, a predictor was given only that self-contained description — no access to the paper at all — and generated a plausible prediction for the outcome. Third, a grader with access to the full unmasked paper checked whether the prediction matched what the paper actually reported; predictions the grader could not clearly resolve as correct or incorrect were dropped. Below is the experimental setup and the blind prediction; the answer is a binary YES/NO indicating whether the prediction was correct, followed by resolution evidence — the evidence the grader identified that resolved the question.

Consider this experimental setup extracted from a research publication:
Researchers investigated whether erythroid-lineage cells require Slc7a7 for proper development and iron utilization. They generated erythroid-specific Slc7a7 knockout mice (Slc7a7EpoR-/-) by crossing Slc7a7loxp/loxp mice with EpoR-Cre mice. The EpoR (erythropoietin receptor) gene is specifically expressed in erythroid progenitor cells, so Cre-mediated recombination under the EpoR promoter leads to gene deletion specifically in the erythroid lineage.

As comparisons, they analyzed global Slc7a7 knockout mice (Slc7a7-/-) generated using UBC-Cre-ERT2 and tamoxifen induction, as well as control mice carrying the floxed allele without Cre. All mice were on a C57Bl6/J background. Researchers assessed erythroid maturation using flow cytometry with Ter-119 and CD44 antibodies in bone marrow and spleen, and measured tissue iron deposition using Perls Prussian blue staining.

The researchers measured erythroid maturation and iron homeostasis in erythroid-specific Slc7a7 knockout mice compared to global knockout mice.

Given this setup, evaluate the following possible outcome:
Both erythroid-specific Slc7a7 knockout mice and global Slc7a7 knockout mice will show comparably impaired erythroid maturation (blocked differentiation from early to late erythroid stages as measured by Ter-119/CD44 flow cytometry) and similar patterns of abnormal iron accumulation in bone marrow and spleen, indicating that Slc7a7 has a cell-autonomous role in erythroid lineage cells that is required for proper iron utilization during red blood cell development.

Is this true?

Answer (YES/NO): NO